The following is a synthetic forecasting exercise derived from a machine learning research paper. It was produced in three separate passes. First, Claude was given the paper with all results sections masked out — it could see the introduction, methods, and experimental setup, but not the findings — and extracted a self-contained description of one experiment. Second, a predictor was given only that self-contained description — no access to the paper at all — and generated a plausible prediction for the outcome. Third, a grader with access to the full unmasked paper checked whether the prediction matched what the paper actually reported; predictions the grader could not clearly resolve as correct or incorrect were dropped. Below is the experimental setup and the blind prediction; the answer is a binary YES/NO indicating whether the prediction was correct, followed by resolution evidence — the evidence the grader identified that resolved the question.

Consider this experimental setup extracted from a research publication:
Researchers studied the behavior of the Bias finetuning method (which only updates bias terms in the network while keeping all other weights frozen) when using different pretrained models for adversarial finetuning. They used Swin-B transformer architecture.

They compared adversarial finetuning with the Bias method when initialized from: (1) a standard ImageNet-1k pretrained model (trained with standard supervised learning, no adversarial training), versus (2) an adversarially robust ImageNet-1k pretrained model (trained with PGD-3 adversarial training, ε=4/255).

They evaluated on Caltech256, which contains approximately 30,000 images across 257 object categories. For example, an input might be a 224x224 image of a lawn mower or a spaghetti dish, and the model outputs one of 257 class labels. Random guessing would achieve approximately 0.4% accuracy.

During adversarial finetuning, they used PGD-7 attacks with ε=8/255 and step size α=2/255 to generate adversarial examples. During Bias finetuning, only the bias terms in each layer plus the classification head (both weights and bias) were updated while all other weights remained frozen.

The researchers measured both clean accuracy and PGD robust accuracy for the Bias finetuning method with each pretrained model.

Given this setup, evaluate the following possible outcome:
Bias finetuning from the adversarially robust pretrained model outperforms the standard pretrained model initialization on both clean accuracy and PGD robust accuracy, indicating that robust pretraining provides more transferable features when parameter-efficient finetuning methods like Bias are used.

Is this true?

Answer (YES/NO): YES